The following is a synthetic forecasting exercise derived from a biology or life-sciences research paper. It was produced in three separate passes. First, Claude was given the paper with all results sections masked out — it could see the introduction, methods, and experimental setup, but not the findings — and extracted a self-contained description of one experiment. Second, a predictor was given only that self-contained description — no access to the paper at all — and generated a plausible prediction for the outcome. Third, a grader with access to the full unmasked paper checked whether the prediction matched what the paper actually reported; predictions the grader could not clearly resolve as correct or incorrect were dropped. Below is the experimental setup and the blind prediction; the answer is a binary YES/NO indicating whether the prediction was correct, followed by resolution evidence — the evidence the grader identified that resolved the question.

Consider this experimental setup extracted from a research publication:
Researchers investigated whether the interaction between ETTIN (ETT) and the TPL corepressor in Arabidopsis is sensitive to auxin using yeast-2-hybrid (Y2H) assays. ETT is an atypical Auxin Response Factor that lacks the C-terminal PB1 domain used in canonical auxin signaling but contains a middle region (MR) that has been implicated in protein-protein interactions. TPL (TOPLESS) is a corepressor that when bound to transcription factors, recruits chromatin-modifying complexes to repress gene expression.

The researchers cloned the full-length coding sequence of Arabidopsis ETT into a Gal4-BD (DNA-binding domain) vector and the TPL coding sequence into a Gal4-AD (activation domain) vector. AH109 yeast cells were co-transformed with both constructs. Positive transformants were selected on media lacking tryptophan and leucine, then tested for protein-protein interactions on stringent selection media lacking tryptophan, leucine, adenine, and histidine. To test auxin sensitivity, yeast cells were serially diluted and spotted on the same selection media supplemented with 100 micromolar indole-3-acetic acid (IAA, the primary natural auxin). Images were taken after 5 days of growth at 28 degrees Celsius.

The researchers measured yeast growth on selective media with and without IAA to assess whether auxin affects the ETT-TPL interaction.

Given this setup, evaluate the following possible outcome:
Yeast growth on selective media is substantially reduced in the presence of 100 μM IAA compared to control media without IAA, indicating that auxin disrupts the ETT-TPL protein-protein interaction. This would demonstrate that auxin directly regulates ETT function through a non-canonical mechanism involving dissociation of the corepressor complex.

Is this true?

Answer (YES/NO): YES